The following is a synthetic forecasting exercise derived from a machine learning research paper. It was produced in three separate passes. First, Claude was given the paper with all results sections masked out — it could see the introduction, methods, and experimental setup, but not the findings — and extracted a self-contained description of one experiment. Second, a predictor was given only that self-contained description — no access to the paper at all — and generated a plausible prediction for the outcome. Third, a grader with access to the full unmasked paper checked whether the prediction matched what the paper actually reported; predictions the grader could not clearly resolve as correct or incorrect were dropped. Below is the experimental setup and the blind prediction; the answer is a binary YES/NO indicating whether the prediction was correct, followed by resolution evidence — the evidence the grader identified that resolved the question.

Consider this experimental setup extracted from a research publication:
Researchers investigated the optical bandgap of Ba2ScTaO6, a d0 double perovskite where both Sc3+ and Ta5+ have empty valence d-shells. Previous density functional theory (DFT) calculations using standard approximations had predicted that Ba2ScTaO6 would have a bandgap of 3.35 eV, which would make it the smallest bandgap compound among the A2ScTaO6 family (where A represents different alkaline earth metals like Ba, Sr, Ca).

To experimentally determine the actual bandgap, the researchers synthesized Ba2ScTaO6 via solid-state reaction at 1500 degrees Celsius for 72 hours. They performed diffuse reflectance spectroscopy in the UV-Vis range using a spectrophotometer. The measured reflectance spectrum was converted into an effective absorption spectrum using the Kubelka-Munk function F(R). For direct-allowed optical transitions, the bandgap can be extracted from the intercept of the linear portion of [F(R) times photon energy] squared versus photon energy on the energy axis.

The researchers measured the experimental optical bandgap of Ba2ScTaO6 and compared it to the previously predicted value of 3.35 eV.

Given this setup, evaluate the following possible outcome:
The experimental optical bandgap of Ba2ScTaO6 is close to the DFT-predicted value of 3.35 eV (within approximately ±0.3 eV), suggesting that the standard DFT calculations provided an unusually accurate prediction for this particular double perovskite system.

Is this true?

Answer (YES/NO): NO